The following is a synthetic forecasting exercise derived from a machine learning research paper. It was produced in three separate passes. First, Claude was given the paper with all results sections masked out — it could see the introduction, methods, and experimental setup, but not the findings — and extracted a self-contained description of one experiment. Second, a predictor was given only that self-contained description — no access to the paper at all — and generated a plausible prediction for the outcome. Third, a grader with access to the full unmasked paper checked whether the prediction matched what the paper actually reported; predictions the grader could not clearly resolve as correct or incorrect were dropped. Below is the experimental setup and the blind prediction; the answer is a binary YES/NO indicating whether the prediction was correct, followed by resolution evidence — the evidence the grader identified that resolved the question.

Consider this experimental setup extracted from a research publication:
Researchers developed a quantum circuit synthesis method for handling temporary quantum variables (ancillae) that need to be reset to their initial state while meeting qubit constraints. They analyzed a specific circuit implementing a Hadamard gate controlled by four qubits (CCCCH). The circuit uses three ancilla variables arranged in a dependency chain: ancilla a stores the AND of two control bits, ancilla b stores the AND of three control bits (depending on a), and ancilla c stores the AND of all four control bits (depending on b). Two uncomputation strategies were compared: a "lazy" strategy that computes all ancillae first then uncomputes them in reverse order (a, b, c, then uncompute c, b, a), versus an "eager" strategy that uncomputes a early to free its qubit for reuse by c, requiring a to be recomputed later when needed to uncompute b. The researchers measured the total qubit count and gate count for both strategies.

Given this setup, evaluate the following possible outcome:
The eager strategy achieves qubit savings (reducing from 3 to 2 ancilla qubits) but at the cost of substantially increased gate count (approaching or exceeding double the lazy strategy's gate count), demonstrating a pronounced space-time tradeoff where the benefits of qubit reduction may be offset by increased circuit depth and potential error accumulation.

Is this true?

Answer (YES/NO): NO